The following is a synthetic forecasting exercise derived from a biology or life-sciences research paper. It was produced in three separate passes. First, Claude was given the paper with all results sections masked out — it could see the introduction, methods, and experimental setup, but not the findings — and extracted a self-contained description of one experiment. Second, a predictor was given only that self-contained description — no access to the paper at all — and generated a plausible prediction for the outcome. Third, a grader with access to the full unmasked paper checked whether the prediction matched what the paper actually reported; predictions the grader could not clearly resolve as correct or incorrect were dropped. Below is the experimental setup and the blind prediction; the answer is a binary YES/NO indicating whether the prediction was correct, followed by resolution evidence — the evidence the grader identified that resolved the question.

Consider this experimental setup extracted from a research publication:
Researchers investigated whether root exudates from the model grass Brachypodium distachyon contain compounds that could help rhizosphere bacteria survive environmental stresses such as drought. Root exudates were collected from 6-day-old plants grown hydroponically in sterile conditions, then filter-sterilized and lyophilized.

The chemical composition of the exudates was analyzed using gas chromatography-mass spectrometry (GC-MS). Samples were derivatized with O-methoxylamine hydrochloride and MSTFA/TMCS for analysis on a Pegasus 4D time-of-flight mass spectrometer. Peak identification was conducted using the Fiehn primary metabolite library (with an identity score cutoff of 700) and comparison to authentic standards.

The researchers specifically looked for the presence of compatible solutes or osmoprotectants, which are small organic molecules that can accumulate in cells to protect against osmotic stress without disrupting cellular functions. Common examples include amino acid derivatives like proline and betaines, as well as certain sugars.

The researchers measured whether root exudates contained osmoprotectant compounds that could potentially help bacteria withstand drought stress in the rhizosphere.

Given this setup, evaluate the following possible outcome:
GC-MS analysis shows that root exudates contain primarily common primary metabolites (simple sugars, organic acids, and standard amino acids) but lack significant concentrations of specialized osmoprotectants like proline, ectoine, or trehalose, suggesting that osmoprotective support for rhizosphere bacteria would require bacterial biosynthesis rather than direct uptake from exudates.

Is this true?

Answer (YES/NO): NO